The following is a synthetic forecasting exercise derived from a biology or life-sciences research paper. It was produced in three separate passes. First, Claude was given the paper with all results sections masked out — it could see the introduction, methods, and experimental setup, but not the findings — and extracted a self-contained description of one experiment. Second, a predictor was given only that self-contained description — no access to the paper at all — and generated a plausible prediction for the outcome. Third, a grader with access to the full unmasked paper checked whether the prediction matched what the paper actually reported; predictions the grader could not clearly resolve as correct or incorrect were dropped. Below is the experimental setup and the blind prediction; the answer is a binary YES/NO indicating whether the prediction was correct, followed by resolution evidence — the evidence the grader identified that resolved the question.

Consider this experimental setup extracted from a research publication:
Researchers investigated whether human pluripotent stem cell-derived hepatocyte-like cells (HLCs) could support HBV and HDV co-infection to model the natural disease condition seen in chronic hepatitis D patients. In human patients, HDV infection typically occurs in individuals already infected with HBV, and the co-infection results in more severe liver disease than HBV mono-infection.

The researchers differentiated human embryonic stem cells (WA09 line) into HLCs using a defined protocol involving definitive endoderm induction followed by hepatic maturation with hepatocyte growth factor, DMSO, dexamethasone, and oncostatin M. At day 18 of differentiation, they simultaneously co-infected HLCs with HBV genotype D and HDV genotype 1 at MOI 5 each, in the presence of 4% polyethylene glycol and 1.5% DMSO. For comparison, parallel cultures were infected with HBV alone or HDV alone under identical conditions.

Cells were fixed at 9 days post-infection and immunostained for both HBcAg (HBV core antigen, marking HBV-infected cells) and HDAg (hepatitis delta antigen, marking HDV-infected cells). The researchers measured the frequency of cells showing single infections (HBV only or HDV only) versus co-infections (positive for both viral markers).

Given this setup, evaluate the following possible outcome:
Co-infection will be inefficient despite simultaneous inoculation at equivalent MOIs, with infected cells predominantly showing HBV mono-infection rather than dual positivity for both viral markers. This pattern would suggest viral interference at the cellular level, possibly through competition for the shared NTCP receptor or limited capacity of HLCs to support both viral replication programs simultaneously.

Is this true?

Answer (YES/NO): NO